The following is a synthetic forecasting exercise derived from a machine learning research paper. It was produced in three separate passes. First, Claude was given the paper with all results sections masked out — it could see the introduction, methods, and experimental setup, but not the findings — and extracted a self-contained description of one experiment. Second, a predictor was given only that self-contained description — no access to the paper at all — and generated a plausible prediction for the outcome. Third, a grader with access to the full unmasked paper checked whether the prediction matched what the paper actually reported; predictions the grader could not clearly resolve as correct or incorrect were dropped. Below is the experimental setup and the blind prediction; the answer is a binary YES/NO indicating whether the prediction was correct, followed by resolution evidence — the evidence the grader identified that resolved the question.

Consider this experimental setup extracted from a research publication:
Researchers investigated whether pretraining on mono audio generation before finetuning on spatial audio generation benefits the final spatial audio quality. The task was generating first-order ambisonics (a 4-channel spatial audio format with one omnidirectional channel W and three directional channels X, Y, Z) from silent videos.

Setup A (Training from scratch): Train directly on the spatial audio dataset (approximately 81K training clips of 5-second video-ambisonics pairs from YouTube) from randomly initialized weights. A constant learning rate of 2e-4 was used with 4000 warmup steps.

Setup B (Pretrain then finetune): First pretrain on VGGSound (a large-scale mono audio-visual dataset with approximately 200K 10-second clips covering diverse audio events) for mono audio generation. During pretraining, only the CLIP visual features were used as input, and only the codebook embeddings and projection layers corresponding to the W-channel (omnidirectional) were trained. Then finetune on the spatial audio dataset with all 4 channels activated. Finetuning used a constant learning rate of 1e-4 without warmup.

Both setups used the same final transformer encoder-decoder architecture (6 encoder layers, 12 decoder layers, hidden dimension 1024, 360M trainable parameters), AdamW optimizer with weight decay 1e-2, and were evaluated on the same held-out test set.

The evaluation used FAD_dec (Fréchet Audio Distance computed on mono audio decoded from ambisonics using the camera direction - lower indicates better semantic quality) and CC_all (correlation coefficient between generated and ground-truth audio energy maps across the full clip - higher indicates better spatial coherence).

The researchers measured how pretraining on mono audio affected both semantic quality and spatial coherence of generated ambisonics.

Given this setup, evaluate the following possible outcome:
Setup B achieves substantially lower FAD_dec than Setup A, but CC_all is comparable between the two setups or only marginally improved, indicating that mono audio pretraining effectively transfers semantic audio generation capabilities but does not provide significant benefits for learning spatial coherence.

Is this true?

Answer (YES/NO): NO